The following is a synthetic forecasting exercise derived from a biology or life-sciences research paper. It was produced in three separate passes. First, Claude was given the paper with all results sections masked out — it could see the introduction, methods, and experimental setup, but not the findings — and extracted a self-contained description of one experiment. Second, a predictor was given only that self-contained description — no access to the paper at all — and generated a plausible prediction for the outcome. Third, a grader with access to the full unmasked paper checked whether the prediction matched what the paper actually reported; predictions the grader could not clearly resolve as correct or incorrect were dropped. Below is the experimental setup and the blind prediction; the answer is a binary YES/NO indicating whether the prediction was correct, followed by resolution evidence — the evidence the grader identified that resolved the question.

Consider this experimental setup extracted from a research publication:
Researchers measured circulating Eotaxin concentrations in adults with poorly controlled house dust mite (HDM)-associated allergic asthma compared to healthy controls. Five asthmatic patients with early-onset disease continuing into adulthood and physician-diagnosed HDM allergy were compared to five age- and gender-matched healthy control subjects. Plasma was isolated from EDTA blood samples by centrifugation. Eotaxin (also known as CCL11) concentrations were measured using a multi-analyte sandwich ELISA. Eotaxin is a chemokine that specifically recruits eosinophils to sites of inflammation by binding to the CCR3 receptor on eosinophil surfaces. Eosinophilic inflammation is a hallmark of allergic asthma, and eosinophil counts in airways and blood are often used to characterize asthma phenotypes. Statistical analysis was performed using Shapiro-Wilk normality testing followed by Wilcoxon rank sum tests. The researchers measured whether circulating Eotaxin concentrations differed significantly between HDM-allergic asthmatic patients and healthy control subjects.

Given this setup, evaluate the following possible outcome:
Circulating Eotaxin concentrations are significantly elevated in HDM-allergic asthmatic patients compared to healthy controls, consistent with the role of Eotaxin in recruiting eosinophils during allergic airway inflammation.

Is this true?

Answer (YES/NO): NO